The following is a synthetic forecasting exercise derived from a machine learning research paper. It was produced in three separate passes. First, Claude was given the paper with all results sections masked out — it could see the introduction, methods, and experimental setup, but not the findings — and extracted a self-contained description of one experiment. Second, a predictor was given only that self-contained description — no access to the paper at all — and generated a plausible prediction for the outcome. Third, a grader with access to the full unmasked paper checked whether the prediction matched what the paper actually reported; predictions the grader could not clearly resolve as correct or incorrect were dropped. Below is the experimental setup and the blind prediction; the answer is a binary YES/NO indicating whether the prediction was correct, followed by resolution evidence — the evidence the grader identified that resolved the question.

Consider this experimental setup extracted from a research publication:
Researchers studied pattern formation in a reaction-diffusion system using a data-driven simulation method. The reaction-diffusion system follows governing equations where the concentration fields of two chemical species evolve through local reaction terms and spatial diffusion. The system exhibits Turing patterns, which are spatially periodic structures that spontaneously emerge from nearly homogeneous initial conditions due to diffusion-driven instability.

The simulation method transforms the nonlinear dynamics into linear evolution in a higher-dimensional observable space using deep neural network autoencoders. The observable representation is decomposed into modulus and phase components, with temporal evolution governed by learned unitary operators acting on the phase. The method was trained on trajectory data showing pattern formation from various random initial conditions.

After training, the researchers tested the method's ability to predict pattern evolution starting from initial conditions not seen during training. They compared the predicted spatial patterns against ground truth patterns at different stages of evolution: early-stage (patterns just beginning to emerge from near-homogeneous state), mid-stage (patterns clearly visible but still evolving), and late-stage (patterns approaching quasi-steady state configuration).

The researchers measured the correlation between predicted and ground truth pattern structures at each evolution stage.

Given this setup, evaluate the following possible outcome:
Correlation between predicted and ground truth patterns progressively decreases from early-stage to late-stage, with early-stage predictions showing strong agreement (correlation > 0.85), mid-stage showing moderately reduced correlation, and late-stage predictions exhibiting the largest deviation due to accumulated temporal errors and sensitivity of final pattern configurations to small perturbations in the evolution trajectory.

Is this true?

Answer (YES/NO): NO